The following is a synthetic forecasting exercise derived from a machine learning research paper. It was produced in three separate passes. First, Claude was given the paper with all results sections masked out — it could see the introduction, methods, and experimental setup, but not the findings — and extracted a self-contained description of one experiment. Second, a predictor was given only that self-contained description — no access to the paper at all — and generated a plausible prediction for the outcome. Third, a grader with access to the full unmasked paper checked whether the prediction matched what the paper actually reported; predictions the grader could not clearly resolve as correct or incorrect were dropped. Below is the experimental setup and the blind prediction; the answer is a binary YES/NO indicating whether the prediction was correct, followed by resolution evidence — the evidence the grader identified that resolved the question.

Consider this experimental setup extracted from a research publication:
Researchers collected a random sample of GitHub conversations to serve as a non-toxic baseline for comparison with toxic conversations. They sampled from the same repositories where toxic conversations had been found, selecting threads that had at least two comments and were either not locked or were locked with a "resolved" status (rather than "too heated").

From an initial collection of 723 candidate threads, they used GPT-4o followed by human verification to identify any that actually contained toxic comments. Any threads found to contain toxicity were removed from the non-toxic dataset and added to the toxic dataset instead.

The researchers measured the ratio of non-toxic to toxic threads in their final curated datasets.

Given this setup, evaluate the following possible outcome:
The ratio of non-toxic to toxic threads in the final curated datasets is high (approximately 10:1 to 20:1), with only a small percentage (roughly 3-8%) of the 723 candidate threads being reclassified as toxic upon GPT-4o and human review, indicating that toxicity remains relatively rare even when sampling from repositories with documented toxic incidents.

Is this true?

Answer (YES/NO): NO